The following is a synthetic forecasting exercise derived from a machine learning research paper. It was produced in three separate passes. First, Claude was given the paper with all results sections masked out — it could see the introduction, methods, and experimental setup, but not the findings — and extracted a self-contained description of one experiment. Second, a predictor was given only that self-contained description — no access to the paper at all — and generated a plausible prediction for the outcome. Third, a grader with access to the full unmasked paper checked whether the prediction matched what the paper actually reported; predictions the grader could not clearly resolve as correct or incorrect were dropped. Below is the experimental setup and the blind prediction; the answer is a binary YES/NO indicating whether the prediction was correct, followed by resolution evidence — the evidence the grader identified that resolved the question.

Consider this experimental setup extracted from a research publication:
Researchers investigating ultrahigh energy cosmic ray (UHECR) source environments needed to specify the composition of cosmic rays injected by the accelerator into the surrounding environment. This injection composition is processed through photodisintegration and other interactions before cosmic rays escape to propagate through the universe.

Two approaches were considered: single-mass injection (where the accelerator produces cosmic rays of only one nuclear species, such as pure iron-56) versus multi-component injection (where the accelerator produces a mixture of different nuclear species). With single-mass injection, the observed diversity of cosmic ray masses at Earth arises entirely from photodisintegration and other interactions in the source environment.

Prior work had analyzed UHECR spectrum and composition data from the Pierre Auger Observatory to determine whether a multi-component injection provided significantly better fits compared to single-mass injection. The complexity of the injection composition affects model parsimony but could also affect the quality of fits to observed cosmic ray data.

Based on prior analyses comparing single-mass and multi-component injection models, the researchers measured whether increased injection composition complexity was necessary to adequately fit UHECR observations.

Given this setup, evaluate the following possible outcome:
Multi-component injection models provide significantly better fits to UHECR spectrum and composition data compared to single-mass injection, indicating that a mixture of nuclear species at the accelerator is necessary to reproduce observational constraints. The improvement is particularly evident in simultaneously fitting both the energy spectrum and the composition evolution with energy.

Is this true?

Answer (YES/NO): NO